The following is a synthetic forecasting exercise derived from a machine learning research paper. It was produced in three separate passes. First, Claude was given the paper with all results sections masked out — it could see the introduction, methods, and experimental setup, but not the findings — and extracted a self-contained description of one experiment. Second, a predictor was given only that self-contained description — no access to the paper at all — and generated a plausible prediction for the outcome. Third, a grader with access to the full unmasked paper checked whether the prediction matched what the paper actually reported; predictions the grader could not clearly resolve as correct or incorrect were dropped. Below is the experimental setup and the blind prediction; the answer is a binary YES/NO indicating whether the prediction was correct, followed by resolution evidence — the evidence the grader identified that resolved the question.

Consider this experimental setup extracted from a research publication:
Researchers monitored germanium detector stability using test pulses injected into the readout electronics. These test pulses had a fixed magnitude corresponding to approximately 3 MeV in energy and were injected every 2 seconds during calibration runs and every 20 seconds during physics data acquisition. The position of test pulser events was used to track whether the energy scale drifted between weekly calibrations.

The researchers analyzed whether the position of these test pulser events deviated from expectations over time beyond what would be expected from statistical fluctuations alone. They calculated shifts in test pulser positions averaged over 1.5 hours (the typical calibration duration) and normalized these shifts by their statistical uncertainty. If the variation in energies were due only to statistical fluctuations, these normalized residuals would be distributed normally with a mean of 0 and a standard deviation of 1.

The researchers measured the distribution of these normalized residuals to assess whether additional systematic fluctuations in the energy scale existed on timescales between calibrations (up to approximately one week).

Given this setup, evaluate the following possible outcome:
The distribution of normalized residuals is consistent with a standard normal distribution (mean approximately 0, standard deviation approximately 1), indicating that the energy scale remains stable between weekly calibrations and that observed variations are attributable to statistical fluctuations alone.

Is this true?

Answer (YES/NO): NO